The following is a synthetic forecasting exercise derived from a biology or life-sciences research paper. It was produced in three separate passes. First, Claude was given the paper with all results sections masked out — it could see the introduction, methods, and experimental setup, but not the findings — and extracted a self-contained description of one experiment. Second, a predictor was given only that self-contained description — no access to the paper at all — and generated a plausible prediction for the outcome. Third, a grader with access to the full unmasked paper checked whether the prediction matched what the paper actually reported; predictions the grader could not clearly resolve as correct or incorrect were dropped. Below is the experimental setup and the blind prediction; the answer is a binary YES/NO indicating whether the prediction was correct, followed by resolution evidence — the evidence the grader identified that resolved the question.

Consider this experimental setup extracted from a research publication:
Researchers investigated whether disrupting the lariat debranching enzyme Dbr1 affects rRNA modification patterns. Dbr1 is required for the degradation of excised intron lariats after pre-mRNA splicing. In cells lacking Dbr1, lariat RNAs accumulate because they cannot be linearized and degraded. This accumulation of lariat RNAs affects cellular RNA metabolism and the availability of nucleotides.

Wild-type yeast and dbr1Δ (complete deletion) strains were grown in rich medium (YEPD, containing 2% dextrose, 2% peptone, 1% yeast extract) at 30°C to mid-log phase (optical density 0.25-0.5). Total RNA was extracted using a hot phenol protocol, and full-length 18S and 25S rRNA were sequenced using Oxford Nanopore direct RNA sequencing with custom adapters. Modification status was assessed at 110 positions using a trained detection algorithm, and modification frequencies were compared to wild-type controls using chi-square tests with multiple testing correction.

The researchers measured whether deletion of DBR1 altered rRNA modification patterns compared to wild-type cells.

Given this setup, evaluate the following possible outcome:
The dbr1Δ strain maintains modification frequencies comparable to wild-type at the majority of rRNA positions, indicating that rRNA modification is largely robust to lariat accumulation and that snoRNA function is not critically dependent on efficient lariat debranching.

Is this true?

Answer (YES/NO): NO